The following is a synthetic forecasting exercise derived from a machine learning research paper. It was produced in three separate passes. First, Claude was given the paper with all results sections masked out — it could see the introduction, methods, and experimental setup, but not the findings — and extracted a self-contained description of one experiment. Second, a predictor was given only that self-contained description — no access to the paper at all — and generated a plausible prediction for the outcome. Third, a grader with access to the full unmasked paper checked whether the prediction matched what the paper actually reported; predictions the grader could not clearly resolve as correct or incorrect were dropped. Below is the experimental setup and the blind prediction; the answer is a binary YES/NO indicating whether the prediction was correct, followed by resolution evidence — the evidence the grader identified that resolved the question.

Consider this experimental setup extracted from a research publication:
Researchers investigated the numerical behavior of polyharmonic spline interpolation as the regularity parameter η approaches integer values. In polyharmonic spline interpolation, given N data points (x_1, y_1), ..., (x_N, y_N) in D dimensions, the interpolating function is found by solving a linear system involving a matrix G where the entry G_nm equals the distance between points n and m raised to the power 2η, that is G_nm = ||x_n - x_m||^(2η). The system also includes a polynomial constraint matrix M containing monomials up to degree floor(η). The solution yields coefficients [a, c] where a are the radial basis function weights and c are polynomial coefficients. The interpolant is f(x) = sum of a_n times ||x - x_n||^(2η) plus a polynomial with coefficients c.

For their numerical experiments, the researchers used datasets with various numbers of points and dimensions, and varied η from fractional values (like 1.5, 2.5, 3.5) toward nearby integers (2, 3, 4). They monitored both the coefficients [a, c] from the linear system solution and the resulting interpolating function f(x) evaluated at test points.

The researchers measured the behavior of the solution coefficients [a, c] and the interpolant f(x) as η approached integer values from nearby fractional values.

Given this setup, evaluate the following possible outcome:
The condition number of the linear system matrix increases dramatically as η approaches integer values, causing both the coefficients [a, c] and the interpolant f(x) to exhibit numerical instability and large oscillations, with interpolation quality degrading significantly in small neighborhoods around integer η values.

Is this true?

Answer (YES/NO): NO